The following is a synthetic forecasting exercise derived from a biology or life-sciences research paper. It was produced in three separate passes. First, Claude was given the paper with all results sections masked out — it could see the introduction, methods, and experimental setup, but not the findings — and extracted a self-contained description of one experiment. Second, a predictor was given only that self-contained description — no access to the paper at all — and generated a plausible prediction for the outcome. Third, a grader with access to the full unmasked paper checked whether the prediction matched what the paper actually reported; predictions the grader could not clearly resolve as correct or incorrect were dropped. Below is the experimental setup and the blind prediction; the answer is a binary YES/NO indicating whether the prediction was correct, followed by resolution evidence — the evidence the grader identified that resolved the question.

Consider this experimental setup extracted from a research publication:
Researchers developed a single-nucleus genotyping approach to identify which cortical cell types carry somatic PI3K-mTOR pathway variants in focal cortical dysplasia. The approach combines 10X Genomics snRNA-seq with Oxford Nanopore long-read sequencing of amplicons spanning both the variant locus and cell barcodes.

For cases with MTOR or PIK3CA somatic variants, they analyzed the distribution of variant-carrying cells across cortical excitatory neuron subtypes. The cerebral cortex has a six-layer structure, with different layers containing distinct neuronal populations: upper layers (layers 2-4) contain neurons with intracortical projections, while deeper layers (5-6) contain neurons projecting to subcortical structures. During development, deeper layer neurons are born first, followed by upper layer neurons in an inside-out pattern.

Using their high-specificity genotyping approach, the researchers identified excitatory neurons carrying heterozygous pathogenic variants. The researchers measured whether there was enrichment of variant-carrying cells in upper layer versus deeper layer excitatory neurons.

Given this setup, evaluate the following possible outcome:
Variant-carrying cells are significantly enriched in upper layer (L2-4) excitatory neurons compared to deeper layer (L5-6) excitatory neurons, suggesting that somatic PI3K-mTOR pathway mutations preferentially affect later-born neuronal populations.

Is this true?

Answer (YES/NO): YES